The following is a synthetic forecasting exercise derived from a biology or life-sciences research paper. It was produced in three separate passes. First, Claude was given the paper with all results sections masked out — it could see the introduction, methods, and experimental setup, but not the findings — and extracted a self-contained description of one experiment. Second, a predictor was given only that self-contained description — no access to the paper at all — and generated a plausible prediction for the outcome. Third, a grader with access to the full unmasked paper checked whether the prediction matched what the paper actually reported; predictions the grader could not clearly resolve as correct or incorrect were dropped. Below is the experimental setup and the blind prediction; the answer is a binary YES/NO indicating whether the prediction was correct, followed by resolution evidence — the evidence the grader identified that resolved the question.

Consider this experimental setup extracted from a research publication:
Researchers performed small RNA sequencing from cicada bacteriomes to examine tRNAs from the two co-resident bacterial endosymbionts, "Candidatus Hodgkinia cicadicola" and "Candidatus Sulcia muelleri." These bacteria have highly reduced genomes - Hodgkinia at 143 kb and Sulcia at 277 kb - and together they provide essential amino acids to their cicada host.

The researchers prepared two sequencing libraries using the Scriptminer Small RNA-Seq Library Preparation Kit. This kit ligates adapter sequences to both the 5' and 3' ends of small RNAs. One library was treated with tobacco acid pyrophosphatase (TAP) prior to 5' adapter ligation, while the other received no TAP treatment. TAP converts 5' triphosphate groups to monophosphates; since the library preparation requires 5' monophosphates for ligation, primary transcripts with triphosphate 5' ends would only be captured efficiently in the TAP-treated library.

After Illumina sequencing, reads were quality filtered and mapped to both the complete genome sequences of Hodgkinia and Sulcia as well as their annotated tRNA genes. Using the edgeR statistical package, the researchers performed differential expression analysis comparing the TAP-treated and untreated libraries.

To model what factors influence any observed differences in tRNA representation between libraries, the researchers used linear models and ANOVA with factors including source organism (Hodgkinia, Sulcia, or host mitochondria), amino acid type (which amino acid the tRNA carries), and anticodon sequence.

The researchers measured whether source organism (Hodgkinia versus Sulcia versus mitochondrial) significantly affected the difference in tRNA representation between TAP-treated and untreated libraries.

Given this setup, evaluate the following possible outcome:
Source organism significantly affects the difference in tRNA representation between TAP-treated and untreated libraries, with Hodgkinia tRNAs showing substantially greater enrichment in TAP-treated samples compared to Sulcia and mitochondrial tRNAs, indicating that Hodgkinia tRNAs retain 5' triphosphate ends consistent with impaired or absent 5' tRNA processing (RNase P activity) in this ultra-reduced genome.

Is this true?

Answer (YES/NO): NO